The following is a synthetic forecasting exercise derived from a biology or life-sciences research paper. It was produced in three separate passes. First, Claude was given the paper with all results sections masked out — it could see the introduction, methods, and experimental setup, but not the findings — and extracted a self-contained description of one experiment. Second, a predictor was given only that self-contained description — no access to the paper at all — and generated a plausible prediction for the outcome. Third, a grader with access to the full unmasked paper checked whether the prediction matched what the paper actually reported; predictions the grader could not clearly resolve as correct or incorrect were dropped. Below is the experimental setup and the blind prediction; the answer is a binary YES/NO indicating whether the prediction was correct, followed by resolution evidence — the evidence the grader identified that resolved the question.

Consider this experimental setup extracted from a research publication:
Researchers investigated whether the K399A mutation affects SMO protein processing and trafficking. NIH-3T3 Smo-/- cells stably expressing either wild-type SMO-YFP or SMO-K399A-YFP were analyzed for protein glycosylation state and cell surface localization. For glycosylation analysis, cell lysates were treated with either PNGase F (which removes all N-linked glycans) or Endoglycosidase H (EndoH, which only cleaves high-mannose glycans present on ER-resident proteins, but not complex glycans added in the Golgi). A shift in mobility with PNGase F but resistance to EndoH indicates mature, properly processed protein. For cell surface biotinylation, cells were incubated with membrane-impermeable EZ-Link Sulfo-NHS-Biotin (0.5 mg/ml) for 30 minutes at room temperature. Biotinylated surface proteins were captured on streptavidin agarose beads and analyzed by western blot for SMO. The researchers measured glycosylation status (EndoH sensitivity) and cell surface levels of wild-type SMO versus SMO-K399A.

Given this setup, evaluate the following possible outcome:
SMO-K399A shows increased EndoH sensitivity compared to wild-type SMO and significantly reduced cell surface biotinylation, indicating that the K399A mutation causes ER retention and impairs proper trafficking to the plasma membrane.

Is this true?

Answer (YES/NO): NO